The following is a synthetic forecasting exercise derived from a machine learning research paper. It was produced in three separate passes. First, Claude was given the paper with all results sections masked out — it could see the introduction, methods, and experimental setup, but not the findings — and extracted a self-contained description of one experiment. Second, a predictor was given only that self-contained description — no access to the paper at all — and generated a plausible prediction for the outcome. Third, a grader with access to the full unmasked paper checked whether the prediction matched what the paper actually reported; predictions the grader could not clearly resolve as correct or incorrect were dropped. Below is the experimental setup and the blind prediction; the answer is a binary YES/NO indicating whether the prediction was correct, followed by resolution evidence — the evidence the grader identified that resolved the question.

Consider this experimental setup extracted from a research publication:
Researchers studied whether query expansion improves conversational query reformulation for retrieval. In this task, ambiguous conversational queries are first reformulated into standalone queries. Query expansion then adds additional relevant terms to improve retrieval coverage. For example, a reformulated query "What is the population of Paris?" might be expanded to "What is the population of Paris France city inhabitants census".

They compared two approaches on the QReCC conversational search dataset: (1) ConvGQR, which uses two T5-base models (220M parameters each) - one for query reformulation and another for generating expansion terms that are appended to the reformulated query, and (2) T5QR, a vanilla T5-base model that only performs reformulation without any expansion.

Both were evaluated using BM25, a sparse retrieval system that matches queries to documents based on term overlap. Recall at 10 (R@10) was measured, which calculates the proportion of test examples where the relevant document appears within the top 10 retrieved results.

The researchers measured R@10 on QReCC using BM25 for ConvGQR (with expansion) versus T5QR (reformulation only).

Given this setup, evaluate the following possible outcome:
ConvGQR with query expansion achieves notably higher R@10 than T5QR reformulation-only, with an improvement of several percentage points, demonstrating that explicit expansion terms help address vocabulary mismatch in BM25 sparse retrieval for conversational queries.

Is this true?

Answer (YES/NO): YES